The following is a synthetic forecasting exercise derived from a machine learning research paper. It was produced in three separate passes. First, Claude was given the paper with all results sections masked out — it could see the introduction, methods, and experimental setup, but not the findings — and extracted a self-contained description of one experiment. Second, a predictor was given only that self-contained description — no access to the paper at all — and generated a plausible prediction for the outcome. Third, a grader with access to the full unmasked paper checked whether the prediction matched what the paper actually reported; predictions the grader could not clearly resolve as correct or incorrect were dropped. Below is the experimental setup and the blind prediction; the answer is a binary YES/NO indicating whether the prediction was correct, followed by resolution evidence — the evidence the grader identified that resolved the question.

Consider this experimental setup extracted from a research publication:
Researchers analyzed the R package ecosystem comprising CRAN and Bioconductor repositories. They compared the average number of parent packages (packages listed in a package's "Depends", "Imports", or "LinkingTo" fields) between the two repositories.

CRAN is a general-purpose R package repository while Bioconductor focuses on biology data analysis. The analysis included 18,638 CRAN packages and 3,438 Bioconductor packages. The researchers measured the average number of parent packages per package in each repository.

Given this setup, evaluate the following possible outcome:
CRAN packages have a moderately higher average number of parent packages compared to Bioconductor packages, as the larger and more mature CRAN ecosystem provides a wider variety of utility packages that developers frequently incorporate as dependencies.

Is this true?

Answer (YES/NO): NO